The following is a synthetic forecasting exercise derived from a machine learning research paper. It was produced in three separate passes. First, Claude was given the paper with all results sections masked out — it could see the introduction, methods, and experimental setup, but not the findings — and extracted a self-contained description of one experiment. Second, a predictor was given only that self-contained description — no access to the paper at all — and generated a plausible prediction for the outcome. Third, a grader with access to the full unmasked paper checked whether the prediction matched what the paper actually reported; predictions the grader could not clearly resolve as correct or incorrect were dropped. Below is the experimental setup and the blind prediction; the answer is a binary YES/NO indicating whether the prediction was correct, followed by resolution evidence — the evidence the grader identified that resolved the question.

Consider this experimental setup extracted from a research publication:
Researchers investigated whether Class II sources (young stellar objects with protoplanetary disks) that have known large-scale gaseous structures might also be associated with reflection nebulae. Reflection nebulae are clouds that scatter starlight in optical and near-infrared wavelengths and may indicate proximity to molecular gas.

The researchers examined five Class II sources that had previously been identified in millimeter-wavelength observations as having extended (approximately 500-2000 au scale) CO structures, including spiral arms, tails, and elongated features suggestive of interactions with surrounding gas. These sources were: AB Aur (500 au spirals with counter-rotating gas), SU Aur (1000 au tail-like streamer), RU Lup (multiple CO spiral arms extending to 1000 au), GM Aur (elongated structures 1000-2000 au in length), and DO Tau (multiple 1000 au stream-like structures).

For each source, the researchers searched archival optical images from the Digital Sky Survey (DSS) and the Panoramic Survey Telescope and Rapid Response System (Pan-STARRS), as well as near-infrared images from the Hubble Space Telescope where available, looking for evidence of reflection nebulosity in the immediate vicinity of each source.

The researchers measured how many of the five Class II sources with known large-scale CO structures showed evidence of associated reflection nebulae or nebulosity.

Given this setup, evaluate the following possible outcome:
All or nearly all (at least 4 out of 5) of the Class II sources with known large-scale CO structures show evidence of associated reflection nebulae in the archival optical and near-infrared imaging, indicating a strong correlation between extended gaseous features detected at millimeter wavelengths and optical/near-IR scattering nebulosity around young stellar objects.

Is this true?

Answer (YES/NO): YES